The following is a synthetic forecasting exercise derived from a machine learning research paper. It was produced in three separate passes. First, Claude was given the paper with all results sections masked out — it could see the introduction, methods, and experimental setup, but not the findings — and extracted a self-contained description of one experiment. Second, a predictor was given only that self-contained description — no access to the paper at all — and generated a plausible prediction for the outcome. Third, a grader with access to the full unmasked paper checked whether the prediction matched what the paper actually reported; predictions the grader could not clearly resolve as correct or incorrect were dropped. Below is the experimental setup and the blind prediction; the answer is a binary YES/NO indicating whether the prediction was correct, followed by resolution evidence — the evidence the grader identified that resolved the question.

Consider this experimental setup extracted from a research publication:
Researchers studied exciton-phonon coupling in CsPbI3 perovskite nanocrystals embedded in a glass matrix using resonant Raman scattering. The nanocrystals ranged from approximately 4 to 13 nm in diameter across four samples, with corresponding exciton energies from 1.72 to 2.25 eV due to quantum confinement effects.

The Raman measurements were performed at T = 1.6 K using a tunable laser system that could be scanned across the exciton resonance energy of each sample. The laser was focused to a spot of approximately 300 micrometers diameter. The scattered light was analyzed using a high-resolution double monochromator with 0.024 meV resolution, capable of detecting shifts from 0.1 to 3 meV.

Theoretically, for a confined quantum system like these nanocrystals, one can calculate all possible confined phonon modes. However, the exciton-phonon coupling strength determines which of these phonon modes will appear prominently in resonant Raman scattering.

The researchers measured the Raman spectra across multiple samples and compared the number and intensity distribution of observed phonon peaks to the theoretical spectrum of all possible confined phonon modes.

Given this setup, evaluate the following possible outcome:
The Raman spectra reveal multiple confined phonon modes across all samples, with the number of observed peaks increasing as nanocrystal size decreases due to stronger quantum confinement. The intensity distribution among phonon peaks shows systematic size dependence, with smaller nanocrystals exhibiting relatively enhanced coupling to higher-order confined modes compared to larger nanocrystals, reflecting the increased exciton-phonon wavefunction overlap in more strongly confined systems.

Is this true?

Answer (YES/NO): NO